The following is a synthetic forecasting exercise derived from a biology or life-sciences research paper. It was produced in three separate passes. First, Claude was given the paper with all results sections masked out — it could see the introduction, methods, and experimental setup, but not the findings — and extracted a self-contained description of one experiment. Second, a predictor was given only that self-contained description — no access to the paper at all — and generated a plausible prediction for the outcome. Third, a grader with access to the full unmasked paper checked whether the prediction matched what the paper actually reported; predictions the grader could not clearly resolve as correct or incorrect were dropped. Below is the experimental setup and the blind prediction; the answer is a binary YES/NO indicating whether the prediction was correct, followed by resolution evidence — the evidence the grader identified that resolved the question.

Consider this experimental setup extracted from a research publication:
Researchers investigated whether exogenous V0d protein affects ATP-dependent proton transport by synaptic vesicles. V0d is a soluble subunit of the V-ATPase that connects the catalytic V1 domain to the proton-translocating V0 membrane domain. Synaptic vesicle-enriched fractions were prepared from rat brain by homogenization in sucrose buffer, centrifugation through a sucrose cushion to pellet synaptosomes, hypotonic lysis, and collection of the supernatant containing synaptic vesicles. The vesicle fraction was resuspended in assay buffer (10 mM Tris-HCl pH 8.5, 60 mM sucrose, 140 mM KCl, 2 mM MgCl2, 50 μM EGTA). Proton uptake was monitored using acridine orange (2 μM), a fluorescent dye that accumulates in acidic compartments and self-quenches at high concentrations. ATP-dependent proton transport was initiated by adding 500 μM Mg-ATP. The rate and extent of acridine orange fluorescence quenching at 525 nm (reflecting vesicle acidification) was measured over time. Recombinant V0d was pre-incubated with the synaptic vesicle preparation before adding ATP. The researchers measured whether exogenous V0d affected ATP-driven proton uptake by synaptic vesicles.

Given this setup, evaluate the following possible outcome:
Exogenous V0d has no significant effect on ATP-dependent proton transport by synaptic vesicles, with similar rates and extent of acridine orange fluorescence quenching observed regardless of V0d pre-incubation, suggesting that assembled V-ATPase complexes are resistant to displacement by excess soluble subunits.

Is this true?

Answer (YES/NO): YES